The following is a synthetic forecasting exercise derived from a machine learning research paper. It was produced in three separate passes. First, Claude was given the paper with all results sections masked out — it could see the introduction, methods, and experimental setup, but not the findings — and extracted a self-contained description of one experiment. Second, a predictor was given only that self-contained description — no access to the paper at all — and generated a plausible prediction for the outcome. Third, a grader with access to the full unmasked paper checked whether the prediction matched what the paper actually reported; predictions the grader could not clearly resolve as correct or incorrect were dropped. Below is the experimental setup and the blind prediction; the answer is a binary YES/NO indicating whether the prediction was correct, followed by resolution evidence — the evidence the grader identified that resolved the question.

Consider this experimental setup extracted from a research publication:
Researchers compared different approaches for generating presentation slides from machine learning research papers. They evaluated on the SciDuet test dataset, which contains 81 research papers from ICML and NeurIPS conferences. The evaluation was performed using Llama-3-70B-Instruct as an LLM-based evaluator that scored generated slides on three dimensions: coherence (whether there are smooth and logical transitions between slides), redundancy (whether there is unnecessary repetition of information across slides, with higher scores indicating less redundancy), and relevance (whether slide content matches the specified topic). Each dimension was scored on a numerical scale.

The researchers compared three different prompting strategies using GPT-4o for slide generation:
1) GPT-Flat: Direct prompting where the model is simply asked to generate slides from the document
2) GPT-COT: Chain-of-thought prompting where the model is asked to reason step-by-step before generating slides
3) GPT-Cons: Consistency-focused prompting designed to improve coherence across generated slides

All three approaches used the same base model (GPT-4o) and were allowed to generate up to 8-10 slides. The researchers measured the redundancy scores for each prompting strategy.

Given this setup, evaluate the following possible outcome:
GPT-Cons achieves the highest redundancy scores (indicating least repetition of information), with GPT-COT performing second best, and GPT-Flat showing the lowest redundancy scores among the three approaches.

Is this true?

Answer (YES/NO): NO